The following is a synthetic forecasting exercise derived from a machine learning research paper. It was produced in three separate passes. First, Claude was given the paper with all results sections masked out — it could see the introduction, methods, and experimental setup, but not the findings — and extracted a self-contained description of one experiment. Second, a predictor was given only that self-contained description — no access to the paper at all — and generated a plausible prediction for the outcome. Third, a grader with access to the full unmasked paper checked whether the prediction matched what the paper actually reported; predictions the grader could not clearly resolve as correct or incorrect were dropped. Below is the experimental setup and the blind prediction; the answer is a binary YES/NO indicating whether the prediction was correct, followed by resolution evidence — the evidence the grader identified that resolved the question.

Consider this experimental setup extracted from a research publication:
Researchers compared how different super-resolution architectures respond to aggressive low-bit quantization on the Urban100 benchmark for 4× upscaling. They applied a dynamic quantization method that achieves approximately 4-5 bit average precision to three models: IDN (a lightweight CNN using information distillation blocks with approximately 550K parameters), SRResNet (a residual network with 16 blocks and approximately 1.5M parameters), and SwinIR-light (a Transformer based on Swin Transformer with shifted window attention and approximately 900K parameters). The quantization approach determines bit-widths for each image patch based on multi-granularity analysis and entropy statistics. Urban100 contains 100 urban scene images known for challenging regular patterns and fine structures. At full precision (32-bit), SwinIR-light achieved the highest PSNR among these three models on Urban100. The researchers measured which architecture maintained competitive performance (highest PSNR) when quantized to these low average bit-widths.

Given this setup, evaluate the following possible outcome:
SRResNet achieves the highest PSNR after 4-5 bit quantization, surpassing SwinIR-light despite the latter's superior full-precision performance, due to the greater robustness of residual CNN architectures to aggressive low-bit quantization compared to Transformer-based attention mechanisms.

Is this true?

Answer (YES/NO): NO